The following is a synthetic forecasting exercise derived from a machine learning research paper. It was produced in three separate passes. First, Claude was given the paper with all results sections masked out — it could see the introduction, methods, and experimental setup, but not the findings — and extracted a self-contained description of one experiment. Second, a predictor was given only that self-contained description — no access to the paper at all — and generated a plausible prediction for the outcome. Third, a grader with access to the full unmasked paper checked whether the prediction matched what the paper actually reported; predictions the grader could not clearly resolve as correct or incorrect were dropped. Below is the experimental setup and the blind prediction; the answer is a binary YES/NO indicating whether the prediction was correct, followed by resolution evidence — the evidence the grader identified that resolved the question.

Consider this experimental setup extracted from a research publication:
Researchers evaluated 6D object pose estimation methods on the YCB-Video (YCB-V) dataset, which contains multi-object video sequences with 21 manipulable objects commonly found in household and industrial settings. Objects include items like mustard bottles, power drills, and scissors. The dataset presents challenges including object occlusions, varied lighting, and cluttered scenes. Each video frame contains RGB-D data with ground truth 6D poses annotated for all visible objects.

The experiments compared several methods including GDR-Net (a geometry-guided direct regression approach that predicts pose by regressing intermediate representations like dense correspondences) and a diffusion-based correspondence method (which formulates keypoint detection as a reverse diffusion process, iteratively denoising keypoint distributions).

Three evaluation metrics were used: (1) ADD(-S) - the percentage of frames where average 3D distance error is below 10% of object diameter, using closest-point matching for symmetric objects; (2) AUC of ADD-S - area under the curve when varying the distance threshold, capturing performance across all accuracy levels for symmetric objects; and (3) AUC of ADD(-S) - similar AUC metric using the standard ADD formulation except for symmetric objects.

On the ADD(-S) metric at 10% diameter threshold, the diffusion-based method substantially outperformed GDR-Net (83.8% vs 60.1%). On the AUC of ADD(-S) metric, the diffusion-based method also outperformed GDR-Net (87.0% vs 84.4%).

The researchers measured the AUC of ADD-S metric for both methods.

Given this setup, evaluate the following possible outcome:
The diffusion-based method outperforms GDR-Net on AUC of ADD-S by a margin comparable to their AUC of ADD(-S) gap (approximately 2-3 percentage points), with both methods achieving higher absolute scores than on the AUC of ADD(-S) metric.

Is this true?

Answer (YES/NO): NO